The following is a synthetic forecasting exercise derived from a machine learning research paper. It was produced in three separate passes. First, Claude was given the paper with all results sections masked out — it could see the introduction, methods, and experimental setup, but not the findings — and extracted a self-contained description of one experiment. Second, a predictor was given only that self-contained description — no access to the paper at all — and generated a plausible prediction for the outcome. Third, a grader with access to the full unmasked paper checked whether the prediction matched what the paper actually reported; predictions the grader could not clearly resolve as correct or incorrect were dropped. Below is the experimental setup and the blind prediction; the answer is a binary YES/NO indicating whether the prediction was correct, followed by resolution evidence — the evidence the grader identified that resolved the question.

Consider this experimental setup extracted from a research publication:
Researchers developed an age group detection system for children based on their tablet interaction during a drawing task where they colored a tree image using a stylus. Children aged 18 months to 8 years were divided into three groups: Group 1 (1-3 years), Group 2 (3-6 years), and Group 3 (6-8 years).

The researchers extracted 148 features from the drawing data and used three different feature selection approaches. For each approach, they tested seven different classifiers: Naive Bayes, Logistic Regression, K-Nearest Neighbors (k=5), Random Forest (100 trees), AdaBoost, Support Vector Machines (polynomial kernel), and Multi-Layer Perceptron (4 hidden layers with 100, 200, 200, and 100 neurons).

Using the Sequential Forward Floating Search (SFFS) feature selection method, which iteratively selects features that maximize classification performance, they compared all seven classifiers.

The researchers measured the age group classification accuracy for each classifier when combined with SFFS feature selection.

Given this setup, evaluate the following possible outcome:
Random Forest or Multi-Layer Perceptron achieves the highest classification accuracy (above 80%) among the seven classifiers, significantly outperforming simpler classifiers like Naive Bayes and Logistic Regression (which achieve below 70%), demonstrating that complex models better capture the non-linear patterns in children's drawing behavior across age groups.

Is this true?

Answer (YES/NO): NO